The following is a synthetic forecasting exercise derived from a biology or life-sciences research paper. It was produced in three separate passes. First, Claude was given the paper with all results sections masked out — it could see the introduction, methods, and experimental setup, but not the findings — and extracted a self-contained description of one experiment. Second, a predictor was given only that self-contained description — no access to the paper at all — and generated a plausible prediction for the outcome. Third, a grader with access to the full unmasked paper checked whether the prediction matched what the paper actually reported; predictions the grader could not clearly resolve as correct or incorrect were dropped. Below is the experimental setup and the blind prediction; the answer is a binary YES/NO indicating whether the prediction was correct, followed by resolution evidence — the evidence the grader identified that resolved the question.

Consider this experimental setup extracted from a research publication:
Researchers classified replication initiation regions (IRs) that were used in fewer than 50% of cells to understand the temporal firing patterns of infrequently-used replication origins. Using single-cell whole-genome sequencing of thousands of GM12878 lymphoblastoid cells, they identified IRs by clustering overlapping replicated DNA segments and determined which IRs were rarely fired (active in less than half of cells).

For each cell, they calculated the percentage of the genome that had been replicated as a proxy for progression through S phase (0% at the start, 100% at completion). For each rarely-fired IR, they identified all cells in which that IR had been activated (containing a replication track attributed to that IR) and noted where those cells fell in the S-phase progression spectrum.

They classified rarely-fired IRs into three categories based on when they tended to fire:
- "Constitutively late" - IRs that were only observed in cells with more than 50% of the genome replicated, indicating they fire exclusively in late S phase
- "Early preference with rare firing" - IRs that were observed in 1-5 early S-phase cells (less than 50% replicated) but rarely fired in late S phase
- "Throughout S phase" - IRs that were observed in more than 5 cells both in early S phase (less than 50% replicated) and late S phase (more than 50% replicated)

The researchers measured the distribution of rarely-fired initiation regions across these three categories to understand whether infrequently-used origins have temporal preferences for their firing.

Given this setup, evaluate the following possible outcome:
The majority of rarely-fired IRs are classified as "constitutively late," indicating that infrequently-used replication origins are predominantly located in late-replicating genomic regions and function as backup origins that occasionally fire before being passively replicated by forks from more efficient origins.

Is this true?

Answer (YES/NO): NO